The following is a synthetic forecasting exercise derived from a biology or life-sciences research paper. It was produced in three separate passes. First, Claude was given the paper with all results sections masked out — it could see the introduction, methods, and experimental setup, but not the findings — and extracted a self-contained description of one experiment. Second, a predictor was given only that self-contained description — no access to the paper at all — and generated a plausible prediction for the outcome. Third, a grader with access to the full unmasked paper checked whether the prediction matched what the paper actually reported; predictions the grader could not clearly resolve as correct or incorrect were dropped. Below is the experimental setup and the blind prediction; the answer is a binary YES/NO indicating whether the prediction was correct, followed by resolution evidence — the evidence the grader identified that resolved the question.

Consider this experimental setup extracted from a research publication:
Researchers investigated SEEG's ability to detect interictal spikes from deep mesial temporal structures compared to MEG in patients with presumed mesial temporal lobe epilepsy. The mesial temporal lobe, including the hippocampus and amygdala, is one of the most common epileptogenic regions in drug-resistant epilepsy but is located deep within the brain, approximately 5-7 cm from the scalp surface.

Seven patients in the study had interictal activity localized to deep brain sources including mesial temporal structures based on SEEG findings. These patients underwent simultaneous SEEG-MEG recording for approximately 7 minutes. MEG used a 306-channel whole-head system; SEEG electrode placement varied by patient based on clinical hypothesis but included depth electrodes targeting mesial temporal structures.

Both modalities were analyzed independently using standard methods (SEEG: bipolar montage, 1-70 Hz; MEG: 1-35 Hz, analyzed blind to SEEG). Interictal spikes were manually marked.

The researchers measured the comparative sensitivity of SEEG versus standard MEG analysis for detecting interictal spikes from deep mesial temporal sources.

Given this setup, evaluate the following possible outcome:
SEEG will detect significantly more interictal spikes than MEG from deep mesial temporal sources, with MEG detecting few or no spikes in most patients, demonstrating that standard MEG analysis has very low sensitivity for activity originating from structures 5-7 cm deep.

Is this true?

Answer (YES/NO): YES